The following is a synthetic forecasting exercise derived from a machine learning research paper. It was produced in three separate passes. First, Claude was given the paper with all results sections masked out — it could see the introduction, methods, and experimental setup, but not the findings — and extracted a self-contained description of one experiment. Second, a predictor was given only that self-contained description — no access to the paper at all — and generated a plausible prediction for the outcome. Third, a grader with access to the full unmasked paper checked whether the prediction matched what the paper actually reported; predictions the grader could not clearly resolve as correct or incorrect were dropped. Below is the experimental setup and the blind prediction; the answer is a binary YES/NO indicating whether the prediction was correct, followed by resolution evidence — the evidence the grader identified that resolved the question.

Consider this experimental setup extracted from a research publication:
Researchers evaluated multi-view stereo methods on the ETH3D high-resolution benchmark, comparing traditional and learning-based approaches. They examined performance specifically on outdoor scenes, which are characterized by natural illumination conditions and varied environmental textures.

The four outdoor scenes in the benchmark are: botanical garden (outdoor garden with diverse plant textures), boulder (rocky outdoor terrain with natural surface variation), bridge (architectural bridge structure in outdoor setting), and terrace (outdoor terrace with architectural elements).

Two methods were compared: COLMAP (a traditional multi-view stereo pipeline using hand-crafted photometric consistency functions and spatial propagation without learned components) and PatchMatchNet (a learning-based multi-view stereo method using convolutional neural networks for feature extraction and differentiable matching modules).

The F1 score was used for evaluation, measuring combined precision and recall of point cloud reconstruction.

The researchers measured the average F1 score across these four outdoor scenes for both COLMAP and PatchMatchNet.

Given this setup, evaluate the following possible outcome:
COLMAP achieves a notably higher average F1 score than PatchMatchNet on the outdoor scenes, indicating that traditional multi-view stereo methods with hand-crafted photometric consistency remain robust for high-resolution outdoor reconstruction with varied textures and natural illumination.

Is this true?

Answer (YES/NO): YES